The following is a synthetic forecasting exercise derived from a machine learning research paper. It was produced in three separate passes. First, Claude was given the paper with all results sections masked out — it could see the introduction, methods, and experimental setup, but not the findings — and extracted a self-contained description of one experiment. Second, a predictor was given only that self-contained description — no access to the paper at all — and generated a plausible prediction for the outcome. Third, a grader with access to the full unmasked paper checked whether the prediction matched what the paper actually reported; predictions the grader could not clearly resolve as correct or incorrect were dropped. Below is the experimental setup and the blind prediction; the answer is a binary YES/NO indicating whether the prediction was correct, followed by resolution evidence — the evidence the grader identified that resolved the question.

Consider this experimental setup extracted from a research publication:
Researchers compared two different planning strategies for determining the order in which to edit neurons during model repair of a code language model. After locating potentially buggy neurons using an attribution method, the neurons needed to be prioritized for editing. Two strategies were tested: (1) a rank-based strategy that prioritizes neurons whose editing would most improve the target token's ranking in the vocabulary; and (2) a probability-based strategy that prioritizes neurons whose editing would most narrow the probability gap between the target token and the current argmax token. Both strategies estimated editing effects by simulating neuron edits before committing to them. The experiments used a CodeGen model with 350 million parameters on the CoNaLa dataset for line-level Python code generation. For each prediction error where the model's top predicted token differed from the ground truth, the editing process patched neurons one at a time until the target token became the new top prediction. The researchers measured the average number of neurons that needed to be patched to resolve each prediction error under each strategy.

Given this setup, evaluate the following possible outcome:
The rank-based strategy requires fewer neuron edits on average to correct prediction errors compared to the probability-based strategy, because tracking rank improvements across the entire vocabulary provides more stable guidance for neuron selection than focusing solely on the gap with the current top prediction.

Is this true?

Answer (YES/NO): NO